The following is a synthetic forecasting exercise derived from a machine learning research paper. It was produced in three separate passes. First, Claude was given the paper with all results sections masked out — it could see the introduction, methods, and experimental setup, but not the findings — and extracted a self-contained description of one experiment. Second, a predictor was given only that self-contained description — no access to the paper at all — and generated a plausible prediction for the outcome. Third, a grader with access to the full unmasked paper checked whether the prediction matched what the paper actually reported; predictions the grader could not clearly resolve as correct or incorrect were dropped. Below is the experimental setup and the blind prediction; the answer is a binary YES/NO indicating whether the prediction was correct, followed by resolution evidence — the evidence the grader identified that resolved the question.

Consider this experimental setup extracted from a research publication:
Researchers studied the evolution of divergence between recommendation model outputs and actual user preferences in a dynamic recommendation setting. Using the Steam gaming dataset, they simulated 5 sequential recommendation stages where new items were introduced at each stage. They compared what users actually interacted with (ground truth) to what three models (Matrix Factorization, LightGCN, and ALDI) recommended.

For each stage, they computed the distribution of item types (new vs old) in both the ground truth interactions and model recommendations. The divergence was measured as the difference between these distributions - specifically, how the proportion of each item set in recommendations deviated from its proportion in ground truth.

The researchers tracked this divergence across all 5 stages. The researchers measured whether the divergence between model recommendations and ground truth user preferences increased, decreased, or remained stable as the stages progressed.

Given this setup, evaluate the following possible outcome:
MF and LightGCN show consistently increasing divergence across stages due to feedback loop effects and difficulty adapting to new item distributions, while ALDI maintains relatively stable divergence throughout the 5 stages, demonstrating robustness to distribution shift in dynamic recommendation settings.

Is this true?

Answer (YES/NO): NO